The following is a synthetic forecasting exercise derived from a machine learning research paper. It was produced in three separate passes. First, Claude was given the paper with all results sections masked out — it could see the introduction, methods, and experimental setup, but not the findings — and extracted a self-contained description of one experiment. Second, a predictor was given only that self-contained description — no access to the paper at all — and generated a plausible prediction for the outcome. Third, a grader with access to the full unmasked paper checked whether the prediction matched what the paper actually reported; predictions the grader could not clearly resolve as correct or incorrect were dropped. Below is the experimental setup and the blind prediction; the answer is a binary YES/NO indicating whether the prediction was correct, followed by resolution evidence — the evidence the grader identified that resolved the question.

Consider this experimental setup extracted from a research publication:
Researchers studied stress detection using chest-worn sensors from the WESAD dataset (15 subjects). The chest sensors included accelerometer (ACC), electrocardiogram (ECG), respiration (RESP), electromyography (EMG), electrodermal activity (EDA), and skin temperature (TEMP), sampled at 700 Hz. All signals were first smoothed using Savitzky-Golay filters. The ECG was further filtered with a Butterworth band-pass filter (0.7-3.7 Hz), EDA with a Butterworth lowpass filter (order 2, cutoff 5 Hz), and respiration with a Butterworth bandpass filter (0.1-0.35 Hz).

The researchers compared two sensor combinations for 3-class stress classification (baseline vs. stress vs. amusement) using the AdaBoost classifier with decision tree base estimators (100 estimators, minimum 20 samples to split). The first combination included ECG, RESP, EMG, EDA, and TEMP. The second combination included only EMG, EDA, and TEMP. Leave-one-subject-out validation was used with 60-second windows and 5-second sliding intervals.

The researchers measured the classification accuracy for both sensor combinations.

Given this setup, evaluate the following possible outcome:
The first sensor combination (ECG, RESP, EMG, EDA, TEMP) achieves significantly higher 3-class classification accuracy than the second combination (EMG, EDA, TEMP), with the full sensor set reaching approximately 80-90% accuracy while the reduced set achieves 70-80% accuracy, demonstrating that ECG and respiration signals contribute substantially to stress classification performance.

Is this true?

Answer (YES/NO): NO